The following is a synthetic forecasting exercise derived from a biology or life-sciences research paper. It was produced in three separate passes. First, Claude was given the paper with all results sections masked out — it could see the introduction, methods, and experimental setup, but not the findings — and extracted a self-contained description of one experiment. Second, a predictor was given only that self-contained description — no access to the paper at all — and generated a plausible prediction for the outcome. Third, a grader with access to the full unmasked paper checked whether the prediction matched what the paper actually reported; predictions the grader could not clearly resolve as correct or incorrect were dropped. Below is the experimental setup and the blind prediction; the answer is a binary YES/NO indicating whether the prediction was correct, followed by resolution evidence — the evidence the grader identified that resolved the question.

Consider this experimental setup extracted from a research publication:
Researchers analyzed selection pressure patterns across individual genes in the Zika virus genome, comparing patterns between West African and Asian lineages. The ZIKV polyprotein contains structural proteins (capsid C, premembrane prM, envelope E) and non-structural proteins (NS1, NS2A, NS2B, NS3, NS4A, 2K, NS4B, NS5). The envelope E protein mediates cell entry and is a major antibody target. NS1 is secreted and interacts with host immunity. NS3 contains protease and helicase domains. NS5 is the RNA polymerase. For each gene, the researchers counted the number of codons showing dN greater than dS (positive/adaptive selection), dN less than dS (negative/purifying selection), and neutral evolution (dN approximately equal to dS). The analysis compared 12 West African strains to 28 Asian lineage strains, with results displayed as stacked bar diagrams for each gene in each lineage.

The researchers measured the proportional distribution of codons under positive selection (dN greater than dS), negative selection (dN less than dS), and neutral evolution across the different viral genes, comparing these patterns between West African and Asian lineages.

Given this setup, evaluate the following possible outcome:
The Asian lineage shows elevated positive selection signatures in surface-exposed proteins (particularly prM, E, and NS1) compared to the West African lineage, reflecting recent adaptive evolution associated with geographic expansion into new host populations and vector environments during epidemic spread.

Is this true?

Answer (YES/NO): NO